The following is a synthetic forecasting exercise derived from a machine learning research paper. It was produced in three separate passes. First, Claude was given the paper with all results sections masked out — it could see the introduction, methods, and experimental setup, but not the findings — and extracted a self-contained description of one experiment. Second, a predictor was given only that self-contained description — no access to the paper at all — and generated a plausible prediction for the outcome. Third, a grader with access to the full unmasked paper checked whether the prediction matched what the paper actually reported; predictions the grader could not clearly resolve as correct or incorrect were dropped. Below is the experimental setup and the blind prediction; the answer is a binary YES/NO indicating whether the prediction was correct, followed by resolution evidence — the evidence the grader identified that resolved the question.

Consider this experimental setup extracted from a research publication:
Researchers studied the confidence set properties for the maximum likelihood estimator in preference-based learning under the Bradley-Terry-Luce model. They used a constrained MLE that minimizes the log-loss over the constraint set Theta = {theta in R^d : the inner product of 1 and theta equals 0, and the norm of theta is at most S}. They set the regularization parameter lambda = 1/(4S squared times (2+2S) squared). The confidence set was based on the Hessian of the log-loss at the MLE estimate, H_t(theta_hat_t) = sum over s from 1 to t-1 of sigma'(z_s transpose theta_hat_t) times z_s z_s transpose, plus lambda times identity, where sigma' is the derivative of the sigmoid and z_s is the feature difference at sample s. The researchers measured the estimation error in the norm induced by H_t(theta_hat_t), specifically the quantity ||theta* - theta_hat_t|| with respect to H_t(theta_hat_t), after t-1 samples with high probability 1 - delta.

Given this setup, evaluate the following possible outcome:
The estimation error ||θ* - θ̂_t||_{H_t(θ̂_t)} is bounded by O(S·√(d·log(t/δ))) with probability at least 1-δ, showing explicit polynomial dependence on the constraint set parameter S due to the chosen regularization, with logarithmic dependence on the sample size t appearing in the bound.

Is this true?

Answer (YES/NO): NO